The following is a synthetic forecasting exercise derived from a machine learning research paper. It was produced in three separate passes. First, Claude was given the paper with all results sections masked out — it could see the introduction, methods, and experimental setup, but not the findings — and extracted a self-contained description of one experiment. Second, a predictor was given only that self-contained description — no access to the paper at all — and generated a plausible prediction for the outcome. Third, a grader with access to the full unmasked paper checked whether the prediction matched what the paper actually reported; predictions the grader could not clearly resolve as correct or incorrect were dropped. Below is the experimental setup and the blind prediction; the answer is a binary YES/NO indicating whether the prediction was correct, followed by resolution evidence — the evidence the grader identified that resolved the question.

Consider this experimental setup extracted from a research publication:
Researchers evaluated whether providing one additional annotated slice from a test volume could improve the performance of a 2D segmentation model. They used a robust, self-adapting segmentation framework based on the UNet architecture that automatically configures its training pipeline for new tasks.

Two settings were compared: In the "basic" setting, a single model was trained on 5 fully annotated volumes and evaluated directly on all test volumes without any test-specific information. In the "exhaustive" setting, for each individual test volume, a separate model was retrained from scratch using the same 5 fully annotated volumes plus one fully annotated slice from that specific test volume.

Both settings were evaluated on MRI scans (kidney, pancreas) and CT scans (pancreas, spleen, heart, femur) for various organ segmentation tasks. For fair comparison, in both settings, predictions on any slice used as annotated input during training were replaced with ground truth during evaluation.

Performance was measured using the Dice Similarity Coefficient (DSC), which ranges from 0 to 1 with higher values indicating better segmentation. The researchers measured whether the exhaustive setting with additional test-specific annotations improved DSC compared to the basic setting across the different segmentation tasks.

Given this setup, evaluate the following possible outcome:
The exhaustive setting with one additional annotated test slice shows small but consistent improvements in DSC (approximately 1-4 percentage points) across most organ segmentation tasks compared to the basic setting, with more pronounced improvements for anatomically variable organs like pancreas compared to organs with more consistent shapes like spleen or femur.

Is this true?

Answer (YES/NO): NO